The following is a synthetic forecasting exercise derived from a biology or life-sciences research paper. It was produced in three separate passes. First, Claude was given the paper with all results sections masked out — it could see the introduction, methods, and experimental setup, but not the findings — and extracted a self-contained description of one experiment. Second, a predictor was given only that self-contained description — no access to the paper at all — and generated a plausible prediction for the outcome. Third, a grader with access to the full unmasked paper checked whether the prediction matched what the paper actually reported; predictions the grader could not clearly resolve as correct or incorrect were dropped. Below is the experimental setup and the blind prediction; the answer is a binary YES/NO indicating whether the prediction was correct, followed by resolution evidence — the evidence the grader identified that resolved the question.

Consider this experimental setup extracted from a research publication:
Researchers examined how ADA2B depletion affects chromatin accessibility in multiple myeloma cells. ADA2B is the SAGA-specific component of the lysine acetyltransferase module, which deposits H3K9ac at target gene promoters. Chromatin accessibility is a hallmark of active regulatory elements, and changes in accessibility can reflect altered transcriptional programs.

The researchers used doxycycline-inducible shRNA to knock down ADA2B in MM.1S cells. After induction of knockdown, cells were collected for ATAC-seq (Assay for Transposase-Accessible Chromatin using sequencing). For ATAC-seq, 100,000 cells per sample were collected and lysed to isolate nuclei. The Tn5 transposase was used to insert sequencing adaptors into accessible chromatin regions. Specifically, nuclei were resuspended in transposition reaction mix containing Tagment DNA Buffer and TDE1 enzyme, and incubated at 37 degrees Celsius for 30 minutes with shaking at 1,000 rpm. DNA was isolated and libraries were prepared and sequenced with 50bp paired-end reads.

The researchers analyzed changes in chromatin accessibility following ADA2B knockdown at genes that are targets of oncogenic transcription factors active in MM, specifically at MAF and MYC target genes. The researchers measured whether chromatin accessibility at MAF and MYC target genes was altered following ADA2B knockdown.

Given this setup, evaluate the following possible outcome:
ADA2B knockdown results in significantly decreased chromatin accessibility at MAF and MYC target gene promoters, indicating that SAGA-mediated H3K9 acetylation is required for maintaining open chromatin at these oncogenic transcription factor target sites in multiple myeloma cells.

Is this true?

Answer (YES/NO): NO